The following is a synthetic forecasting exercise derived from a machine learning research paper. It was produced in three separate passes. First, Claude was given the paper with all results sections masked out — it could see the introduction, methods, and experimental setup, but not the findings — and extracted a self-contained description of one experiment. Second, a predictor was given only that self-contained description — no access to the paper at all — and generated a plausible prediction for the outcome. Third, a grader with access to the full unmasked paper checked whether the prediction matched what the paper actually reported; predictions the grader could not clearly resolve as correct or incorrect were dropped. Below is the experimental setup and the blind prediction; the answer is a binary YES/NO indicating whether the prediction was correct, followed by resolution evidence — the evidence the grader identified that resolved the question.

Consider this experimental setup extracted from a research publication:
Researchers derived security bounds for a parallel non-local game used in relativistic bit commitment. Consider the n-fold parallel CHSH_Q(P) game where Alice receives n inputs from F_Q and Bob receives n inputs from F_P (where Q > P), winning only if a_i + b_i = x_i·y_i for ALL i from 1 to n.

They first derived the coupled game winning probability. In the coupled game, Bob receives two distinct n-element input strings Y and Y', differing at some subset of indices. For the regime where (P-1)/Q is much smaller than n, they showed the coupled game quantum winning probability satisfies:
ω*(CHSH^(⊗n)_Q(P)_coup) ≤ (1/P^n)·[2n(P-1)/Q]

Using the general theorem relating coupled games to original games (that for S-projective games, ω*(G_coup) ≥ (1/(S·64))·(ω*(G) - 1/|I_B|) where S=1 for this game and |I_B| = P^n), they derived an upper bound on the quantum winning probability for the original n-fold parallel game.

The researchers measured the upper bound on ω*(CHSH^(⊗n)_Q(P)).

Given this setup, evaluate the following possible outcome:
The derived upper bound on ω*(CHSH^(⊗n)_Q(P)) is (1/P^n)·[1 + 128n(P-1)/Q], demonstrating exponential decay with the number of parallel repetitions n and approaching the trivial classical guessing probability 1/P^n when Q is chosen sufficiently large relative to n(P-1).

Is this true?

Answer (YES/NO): NO